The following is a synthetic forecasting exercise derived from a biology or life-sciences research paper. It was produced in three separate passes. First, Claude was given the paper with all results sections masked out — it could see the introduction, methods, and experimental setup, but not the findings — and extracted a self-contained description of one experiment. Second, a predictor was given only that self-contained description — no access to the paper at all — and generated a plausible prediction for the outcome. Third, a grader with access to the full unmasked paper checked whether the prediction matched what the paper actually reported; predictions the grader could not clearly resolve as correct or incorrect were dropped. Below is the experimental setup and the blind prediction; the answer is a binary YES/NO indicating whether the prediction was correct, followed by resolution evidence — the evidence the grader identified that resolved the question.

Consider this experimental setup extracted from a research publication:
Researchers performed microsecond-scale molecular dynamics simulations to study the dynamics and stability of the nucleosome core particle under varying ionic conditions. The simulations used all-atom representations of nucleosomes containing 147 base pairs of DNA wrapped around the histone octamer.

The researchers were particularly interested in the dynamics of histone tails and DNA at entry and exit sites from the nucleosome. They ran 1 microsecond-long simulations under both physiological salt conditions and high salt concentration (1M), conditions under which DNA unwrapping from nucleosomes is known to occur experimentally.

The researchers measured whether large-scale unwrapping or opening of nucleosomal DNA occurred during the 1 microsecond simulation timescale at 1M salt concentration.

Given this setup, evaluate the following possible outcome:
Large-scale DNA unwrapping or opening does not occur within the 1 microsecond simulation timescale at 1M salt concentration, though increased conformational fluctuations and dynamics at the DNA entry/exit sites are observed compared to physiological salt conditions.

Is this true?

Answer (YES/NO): NO